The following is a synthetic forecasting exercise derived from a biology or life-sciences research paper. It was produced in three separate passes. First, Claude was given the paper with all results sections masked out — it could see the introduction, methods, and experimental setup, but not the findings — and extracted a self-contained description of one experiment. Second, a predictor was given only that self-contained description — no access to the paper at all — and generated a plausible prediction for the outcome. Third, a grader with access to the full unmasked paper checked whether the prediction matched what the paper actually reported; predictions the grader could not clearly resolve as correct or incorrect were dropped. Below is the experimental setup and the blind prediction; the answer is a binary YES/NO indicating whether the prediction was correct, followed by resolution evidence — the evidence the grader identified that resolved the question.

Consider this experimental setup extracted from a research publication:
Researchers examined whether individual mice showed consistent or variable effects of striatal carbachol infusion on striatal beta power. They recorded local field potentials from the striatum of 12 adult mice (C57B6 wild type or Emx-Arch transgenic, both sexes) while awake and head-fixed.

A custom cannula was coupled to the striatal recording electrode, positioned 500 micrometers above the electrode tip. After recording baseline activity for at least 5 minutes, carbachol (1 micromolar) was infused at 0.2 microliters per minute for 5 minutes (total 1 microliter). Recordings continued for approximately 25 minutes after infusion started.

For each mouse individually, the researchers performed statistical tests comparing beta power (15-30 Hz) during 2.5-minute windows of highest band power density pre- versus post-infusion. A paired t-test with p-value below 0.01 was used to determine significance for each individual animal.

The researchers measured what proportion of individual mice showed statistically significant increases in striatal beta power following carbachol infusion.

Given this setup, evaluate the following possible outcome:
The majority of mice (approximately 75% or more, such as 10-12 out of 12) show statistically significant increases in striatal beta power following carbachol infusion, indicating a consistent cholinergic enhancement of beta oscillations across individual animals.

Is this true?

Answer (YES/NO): YES